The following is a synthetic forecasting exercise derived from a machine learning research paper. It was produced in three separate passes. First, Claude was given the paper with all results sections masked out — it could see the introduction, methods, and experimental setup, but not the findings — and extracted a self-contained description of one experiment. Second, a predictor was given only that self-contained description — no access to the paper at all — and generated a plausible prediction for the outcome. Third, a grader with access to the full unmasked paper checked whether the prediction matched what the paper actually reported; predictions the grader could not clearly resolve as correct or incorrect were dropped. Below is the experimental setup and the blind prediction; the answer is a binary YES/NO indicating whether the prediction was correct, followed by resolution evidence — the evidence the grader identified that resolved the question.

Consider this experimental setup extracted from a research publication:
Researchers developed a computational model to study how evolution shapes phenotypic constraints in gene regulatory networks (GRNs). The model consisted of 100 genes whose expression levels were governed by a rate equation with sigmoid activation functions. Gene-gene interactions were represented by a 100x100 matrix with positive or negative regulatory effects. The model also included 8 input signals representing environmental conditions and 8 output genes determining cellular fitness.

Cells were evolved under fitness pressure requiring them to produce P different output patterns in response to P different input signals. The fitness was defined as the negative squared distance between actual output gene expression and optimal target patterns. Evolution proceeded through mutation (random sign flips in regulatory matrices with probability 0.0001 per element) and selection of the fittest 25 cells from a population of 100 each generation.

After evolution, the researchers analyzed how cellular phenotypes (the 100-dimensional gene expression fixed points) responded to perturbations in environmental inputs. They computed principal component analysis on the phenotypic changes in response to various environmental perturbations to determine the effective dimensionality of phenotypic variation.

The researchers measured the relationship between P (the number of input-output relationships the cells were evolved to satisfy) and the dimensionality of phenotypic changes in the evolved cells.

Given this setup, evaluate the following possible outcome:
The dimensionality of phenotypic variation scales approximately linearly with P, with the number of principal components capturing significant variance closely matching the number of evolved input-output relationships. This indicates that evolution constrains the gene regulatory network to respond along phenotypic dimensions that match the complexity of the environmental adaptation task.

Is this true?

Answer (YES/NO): YES